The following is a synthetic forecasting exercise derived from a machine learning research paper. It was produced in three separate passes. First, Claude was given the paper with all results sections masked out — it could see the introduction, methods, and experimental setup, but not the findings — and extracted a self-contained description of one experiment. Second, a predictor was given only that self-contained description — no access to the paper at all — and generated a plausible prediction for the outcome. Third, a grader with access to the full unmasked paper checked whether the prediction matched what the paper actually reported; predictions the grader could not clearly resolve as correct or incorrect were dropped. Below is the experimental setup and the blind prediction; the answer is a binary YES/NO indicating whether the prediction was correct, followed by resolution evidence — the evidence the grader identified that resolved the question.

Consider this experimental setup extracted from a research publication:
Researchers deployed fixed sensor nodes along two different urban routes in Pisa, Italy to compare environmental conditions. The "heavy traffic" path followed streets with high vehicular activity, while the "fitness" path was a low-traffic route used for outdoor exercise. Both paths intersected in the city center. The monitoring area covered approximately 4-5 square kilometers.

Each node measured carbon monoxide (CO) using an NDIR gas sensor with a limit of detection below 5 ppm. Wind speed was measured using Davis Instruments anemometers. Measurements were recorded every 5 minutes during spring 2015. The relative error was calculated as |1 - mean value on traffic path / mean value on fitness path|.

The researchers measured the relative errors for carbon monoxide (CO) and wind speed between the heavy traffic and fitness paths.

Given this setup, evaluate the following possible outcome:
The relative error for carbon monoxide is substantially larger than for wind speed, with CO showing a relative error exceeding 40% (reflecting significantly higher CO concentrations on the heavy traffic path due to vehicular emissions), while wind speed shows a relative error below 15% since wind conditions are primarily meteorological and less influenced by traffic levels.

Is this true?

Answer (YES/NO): NO